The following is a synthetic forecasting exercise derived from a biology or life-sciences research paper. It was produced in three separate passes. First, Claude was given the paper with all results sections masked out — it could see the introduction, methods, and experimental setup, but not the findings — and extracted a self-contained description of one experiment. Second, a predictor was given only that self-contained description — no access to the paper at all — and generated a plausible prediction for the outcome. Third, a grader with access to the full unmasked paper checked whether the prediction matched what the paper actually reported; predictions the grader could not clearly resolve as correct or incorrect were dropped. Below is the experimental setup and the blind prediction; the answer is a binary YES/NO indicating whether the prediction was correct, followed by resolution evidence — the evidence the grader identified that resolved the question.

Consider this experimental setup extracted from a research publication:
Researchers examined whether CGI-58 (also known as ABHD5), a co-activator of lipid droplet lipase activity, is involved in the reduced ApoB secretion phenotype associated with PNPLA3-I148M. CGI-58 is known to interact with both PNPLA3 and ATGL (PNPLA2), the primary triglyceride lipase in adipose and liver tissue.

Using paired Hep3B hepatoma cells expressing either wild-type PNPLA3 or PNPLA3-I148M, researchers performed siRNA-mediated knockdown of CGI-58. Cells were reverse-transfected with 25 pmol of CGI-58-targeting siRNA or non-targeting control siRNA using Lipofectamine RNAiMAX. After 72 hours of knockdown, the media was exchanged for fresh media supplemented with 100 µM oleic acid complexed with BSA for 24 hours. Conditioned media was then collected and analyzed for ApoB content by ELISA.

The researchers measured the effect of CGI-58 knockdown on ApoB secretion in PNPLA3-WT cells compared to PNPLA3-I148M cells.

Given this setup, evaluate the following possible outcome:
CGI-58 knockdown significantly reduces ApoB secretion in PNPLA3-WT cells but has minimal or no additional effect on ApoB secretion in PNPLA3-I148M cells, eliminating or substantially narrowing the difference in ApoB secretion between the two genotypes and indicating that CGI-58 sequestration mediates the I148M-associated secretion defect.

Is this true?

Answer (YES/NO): YES